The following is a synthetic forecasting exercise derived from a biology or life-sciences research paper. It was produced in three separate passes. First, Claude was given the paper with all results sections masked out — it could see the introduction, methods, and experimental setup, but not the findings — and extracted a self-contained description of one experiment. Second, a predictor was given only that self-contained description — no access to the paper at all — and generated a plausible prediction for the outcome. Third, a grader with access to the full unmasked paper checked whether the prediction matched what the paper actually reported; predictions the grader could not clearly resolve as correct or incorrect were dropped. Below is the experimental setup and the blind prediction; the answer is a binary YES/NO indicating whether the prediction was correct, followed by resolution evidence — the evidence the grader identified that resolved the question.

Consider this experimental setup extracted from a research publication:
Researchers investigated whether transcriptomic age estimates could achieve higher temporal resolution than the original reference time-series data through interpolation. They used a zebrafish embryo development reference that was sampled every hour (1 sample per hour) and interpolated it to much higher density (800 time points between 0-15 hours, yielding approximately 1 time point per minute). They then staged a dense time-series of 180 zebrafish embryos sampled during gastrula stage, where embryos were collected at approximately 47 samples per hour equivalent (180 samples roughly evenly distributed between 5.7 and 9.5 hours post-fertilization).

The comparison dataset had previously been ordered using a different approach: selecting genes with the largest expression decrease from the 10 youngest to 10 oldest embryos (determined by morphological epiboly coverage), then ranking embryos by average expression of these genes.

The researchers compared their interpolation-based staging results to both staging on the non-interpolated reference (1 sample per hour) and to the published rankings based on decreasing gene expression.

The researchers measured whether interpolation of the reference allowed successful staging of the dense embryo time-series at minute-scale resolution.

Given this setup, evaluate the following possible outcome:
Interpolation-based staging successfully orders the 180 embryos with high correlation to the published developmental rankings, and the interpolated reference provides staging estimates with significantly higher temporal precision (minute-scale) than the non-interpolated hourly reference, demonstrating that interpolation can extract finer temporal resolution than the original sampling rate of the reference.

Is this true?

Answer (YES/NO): YES